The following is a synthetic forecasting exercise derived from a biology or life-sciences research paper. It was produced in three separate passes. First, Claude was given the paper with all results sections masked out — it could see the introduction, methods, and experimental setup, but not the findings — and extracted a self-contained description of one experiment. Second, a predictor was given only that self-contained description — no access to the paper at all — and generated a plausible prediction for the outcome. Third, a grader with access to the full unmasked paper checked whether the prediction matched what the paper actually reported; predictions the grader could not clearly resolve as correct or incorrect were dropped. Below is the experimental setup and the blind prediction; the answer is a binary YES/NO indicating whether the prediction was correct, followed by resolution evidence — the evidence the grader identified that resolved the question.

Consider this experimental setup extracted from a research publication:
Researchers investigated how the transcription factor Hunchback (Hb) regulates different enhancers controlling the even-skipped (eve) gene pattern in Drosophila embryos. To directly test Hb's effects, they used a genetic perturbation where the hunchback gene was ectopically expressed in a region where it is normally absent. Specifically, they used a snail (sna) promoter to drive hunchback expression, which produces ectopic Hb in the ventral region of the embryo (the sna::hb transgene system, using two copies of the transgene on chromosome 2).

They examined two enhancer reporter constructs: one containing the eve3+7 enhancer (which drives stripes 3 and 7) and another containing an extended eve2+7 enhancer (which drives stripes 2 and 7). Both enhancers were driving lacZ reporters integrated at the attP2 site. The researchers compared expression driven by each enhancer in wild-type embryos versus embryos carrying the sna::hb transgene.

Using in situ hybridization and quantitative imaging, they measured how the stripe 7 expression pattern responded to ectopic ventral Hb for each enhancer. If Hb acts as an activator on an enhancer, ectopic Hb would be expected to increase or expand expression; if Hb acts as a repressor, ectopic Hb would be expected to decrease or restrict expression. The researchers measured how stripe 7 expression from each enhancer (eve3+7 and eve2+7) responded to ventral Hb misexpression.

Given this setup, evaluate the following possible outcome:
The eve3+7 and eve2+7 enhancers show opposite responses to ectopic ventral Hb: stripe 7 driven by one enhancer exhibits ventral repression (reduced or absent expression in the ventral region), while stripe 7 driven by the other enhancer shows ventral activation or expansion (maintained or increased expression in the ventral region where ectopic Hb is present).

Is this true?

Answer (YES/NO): YES